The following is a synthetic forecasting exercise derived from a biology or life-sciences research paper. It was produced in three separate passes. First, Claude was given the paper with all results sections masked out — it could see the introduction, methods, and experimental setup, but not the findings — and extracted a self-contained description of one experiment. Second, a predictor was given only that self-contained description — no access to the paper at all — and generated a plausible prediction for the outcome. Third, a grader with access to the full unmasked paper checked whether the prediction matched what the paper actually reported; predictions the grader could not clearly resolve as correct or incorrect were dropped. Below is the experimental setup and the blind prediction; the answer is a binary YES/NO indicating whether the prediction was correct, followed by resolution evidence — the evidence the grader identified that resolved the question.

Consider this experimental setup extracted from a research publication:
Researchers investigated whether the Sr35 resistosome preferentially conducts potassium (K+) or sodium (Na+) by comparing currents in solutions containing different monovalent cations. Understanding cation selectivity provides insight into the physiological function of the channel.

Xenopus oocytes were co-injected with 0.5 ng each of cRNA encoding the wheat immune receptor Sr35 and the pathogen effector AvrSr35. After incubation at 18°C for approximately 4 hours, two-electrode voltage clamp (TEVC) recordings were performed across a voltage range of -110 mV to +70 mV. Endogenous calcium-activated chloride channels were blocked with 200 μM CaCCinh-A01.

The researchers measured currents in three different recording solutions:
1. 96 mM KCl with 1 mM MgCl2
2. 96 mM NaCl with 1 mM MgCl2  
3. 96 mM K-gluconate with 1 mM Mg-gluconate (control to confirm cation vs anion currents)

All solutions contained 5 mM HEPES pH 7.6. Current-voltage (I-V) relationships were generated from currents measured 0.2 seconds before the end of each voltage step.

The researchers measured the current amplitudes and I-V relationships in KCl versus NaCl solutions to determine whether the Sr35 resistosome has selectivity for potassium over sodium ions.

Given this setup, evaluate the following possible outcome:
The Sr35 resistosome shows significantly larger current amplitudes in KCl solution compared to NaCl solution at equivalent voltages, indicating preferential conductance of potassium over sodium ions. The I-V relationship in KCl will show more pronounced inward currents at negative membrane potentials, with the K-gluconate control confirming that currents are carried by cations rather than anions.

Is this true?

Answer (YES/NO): NO